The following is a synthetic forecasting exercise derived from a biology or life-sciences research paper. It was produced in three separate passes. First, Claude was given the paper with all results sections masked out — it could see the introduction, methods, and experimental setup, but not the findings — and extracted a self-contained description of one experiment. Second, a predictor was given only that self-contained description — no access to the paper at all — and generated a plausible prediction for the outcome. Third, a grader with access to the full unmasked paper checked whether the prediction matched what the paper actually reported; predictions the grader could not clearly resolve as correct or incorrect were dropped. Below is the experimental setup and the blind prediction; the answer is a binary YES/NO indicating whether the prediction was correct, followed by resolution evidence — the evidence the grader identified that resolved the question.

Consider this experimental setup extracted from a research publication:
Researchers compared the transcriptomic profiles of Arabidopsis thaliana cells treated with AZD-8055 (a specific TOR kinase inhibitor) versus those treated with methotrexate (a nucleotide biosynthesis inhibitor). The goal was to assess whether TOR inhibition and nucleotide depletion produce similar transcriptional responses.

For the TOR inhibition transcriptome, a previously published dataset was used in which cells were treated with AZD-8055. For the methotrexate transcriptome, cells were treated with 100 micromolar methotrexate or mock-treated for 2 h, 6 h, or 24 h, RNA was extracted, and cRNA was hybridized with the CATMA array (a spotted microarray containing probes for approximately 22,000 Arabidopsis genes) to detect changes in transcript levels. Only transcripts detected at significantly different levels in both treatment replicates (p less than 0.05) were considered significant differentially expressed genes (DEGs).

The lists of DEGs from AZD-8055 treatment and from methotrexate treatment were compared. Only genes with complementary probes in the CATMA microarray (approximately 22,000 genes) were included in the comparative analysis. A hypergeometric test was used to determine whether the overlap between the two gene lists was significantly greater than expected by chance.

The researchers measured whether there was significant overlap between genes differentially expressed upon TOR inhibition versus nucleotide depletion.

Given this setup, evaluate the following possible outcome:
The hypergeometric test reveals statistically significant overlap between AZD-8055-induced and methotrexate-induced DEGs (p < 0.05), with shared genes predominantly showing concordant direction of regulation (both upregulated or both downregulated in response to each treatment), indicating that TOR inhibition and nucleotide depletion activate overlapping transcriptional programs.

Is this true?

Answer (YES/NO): YES